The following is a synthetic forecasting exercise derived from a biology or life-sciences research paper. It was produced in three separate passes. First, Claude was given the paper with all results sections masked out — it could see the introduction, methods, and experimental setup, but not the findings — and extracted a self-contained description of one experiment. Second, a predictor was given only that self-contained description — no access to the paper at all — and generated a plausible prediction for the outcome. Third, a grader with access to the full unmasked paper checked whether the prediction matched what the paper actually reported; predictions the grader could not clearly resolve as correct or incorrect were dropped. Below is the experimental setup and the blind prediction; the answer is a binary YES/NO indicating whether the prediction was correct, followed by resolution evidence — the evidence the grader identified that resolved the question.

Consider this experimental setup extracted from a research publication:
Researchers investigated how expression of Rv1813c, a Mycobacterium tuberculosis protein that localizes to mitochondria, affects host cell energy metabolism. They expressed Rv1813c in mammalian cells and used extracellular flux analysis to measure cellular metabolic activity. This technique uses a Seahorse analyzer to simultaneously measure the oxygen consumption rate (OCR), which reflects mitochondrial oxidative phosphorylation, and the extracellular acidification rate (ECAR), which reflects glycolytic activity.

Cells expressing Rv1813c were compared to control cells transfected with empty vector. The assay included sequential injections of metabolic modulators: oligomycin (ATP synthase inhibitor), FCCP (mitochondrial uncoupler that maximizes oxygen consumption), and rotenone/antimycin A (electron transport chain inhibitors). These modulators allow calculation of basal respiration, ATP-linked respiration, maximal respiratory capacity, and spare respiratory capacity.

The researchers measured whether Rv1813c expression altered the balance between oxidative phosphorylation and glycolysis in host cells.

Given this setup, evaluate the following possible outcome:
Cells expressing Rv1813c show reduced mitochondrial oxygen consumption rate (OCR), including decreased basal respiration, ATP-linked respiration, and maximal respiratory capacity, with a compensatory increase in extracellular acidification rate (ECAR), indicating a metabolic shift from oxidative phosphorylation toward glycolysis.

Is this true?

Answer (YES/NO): NO